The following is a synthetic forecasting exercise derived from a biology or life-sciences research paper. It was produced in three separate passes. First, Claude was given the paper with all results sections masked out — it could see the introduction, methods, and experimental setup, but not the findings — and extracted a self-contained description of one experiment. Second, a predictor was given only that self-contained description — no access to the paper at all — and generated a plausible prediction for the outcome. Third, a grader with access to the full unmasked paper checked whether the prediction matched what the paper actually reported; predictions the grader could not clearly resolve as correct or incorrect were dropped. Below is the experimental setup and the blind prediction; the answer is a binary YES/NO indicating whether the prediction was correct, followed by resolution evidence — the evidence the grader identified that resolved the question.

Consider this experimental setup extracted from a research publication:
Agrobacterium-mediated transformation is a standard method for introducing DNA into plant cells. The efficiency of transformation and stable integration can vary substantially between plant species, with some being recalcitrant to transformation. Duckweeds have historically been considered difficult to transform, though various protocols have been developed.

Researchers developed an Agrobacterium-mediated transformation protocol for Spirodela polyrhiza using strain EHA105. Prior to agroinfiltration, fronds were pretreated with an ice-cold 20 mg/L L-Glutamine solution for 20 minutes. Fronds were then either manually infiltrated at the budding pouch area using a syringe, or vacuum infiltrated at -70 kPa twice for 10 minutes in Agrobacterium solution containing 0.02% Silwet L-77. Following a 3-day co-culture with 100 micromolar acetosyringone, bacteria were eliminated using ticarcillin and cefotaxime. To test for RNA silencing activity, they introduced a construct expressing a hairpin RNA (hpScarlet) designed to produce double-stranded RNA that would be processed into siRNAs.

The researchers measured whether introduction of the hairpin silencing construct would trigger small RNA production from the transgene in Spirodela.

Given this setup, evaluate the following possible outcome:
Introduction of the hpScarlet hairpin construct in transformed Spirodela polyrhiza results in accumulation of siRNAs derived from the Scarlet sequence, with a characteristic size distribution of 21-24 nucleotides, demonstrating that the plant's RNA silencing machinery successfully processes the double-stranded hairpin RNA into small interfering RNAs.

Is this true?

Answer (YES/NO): NO